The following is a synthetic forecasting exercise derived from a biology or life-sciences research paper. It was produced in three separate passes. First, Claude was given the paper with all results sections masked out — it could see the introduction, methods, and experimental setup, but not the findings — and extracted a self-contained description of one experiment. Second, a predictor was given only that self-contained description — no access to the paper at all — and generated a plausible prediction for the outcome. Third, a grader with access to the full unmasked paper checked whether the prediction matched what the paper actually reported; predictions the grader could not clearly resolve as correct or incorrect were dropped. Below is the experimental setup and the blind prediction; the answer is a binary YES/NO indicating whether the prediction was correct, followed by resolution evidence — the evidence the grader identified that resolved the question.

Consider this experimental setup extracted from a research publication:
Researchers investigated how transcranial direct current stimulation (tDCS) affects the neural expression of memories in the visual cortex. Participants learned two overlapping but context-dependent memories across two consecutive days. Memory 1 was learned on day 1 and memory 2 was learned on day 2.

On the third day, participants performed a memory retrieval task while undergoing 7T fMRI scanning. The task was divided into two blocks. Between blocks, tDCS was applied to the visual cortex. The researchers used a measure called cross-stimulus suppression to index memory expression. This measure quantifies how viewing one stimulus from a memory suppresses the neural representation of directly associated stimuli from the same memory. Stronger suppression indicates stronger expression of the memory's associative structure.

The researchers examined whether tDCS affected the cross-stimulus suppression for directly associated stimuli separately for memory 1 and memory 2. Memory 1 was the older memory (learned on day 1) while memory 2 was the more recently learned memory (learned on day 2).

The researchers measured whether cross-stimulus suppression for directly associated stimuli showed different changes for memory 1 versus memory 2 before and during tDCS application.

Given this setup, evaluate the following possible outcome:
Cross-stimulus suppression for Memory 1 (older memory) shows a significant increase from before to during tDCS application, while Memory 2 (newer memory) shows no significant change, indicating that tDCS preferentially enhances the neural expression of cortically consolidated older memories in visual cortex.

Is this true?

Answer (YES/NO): NO